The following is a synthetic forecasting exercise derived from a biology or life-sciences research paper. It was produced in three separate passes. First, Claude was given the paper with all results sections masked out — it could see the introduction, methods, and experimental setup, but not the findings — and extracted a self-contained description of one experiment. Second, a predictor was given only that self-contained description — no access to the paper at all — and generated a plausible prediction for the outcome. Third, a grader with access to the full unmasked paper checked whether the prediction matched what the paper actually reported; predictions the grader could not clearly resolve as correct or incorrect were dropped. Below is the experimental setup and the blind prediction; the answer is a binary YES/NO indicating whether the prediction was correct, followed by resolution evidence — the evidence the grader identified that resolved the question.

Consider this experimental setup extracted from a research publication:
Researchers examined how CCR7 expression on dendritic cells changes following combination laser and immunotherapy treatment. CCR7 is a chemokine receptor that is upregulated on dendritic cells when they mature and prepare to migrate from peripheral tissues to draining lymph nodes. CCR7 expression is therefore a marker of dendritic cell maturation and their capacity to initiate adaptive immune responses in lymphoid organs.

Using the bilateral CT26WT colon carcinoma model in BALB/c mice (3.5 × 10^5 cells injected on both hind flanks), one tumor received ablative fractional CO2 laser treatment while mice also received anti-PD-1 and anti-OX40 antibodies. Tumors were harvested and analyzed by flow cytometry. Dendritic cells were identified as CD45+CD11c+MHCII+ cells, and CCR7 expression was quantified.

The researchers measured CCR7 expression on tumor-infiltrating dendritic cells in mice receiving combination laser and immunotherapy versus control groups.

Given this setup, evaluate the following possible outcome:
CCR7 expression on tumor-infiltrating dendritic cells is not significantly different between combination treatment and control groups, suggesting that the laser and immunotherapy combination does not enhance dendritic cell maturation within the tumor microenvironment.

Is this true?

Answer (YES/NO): NO